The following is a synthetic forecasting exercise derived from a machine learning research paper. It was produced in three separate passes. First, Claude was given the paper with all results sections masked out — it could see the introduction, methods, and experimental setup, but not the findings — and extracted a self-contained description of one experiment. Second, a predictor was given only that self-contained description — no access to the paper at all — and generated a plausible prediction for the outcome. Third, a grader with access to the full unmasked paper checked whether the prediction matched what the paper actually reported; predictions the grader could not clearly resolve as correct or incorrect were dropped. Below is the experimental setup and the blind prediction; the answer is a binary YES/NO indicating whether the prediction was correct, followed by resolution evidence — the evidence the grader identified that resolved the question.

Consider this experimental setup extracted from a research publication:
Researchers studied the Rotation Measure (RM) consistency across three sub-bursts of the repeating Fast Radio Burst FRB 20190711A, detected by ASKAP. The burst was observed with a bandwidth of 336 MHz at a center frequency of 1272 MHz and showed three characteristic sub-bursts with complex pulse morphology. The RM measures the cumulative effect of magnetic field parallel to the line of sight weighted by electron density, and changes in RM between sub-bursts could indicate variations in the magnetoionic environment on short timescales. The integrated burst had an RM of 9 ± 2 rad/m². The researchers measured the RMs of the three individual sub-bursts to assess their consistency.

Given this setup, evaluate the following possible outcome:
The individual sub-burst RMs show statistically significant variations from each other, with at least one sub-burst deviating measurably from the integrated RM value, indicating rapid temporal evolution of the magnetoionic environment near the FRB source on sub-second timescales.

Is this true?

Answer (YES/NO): NO